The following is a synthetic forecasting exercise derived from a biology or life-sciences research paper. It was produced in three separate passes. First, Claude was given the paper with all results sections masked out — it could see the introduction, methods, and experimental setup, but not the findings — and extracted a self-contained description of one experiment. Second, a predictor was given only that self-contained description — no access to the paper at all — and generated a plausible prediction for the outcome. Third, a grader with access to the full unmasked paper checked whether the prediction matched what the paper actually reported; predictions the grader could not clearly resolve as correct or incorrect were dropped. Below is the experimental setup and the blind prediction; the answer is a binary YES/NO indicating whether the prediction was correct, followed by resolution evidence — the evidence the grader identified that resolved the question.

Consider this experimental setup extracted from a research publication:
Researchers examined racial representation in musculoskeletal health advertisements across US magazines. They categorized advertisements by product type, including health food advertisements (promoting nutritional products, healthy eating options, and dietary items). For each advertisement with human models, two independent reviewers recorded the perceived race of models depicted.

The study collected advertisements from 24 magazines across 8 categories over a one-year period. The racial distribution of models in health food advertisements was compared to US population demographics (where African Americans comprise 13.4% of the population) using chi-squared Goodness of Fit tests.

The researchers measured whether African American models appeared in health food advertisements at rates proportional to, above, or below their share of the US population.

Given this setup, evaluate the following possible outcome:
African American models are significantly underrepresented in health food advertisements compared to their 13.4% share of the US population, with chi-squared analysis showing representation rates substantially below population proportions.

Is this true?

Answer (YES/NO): NO